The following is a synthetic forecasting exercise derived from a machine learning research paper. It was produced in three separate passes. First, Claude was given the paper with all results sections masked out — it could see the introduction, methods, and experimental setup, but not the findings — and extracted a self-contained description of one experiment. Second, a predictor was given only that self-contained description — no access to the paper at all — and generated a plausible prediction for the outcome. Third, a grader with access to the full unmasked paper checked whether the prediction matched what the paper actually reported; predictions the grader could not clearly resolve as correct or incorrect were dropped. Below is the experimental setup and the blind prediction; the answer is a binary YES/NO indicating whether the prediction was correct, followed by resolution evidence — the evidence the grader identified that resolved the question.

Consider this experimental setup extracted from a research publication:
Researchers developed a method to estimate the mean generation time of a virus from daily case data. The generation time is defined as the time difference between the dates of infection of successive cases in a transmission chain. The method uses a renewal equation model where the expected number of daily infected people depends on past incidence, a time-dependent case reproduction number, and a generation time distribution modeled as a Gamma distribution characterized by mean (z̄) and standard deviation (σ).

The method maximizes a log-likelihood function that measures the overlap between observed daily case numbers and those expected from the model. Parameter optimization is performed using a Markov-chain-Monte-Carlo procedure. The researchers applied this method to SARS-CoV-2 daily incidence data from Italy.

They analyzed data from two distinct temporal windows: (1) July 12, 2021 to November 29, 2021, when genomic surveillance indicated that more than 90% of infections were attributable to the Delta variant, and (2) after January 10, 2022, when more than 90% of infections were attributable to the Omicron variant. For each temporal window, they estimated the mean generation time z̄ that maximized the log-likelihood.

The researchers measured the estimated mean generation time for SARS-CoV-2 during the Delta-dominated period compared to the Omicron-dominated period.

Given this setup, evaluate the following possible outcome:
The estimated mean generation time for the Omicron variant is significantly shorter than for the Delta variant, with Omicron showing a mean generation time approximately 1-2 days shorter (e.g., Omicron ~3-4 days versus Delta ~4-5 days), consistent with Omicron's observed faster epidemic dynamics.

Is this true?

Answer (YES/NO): NO